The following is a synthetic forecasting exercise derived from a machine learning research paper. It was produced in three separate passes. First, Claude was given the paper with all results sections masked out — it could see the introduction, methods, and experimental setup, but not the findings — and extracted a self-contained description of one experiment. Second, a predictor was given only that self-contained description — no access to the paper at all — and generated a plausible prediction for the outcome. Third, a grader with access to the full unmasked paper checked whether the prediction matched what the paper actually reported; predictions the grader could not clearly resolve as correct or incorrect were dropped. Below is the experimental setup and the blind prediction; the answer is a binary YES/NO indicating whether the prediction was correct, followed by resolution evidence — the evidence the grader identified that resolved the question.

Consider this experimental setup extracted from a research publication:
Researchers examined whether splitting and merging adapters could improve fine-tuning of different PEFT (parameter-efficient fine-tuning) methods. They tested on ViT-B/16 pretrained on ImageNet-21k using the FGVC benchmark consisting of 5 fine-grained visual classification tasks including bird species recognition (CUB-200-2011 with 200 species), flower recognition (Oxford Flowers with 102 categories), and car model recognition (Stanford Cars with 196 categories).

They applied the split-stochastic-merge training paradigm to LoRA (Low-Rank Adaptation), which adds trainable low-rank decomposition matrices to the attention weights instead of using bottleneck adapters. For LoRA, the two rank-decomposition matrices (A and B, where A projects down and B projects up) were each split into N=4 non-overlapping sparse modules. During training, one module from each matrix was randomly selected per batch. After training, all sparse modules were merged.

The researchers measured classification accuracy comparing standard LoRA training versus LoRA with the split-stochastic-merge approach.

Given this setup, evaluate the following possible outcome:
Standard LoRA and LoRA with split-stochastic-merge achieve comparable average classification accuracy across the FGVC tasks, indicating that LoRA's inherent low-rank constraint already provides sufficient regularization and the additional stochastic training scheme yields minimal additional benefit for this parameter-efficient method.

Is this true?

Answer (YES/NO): NO